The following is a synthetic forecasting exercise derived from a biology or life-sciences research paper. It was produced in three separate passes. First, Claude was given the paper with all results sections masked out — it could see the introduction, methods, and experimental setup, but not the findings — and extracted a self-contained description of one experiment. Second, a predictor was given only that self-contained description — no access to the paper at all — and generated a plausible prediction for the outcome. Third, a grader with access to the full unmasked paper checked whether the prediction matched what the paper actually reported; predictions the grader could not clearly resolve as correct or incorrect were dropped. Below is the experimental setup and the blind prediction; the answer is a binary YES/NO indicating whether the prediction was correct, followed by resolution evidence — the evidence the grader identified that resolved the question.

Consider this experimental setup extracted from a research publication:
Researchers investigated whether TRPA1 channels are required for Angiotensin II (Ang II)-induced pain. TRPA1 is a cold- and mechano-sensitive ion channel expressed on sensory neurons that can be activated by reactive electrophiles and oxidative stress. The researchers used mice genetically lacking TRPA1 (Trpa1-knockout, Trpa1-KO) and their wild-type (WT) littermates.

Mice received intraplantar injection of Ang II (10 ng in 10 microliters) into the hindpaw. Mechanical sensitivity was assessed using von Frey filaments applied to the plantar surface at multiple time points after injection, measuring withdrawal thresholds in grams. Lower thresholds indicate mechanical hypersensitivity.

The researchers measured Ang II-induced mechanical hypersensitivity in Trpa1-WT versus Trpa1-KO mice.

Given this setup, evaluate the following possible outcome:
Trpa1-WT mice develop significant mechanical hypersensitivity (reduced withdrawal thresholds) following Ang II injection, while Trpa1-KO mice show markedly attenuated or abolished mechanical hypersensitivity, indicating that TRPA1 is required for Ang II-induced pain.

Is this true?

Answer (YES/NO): YES